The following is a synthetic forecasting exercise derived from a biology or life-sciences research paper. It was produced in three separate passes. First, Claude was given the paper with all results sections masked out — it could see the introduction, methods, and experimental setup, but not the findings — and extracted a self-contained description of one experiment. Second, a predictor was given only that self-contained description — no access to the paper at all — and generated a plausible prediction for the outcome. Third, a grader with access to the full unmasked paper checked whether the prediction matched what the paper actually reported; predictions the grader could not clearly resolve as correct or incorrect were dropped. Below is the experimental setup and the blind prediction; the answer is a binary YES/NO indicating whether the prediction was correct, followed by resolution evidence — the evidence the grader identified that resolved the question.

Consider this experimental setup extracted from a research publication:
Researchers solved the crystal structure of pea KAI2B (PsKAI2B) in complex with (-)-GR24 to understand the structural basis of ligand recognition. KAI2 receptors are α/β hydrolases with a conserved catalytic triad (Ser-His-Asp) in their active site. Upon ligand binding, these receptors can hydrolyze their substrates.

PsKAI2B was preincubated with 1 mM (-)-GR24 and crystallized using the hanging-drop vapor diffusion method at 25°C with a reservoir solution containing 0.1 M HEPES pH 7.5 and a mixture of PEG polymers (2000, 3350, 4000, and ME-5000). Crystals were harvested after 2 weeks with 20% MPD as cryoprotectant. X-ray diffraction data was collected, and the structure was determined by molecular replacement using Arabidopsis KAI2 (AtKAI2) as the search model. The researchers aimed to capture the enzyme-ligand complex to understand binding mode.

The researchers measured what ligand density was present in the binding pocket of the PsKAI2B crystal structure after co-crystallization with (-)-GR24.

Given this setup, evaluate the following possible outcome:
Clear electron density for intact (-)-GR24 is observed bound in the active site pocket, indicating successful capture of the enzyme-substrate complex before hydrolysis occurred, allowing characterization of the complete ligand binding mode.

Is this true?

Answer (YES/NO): NO